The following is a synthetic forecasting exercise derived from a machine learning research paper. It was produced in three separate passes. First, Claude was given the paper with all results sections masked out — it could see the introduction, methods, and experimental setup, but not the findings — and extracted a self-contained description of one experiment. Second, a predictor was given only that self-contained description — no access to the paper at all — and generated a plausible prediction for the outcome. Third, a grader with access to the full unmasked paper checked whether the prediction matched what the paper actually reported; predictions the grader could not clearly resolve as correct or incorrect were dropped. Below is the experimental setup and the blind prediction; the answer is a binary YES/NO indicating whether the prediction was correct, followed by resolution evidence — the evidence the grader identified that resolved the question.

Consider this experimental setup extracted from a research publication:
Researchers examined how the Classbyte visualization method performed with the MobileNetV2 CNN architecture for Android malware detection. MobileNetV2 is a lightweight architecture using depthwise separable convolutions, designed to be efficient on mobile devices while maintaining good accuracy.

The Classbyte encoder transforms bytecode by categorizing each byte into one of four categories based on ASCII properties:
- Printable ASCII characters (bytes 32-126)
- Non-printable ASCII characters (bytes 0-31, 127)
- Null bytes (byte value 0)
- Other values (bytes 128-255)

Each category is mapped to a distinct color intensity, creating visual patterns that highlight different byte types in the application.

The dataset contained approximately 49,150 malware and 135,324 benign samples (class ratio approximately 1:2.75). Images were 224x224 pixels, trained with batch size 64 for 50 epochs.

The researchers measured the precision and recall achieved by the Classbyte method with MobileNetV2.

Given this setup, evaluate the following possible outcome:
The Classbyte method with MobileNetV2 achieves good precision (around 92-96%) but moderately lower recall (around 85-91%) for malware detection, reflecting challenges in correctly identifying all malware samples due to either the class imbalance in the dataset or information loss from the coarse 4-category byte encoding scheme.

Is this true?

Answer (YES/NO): NO